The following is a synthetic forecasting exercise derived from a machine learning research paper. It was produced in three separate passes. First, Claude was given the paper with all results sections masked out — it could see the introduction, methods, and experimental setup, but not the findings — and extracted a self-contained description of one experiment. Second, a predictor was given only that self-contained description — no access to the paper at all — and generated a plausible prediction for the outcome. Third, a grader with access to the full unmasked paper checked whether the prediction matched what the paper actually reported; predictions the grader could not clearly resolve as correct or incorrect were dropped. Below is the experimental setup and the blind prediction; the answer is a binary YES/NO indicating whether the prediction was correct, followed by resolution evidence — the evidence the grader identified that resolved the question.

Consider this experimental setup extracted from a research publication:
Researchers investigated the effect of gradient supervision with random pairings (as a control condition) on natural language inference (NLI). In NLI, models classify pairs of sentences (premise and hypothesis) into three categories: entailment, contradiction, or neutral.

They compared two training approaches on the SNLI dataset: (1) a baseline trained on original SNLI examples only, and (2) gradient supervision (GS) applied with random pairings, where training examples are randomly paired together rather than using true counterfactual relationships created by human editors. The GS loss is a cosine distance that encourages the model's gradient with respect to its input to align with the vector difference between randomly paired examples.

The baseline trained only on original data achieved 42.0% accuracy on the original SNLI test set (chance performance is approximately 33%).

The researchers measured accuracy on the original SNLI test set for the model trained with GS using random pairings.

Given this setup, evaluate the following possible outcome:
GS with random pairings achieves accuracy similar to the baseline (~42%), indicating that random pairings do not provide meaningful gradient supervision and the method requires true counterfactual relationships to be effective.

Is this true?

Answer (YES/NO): NO